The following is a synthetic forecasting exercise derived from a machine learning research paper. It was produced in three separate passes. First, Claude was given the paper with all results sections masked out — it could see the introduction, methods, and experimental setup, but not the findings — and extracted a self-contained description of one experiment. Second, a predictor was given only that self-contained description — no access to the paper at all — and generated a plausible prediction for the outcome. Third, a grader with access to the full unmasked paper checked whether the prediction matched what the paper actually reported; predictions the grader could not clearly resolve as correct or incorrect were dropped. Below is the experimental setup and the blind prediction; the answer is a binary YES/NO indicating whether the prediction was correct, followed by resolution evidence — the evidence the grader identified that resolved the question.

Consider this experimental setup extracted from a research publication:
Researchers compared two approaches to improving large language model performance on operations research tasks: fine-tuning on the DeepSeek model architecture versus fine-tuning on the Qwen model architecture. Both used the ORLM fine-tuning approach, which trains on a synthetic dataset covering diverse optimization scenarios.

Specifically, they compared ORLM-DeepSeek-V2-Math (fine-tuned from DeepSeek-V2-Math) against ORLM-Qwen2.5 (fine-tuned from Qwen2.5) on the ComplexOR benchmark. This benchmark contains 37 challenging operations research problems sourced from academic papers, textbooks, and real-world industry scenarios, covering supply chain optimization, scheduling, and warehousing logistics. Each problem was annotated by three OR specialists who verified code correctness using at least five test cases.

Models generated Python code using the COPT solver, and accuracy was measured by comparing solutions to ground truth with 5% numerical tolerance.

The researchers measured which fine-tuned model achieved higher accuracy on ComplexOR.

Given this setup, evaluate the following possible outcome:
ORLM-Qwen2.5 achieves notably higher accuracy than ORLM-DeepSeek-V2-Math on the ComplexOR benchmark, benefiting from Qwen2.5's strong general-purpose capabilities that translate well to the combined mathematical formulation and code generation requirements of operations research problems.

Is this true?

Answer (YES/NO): YES